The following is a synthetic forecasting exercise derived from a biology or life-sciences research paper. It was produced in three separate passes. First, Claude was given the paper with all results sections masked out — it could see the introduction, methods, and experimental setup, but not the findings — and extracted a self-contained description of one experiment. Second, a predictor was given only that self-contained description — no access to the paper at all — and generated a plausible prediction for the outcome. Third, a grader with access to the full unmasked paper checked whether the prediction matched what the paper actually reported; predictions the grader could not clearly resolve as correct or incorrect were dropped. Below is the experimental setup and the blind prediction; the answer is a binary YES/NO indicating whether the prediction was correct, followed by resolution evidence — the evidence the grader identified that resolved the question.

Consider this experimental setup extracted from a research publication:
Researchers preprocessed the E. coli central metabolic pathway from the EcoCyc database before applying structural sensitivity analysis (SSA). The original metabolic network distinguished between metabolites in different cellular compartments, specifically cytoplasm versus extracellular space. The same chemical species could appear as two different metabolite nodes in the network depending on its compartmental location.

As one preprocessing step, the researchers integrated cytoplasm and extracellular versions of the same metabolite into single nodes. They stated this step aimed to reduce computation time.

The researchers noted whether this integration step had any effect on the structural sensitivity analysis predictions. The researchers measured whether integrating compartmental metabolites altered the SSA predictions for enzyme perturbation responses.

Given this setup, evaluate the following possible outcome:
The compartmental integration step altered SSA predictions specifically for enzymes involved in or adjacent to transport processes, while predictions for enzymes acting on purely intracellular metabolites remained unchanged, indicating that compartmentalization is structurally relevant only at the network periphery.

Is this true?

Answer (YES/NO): NO